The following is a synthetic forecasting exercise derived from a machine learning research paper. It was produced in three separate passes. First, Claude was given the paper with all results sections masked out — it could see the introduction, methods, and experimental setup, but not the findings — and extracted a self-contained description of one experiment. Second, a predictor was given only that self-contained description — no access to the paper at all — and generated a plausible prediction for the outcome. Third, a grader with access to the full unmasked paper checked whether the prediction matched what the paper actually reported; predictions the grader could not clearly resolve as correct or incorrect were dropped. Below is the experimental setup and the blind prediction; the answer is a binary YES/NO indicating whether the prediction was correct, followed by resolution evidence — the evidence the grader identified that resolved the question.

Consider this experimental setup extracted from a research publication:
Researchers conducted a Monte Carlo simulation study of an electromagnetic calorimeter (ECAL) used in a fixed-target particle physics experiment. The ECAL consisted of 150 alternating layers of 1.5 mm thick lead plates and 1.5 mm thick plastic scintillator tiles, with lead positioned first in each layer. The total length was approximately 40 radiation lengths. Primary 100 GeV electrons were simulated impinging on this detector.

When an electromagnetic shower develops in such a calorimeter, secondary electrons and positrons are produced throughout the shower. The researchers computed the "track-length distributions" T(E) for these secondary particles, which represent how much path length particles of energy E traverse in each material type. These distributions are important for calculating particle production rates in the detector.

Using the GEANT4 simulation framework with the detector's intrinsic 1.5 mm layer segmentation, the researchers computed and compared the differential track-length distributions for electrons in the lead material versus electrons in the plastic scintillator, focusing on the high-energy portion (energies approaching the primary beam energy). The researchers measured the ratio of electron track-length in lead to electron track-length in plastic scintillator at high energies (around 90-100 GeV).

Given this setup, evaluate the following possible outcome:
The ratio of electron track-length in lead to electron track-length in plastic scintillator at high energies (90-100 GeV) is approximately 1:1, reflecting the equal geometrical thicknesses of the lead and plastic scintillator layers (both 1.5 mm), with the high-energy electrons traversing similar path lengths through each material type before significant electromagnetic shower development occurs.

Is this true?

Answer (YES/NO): NO